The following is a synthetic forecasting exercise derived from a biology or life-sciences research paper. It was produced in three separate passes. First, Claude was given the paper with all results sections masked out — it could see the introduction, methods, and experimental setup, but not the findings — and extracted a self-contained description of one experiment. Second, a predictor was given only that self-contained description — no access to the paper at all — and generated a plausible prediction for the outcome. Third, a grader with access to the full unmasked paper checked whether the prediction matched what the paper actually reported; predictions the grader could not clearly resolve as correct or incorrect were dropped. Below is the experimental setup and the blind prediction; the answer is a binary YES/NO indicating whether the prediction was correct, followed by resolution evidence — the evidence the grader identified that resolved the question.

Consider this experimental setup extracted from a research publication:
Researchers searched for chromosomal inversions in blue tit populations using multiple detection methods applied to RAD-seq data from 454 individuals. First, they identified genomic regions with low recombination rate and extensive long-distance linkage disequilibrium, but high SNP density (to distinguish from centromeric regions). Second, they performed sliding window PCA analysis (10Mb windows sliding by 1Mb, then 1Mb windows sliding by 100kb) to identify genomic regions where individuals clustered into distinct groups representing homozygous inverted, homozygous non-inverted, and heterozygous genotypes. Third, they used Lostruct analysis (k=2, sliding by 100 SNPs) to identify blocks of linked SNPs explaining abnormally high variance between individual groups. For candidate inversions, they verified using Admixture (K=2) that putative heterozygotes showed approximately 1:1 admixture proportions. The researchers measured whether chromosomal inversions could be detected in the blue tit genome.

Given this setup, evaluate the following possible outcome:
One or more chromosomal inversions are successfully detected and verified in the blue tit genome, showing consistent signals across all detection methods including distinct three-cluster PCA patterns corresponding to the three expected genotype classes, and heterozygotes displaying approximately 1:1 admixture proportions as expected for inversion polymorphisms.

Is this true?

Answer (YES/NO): YES